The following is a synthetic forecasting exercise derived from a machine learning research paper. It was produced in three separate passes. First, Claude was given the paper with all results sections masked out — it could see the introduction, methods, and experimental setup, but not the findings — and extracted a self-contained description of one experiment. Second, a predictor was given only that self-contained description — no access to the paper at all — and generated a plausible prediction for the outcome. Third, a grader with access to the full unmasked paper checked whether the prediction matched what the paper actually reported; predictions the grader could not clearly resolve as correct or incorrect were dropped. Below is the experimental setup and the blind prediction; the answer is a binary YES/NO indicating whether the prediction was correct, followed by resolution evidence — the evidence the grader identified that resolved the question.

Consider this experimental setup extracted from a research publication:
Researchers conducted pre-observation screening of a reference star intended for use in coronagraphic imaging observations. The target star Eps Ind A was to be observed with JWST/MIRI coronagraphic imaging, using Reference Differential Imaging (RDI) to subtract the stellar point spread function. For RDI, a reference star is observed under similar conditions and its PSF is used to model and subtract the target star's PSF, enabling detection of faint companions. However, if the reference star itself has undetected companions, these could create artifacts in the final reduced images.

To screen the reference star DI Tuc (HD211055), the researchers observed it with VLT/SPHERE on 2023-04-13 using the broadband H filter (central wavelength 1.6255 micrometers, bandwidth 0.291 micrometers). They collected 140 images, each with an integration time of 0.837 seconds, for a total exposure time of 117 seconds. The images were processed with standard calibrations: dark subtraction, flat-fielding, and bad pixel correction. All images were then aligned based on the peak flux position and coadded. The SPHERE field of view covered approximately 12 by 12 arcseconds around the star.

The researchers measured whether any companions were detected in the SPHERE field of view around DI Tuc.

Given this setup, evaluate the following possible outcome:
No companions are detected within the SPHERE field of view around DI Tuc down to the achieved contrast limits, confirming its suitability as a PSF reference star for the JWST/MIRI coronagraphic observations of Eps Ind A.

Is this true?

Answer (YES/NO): YES